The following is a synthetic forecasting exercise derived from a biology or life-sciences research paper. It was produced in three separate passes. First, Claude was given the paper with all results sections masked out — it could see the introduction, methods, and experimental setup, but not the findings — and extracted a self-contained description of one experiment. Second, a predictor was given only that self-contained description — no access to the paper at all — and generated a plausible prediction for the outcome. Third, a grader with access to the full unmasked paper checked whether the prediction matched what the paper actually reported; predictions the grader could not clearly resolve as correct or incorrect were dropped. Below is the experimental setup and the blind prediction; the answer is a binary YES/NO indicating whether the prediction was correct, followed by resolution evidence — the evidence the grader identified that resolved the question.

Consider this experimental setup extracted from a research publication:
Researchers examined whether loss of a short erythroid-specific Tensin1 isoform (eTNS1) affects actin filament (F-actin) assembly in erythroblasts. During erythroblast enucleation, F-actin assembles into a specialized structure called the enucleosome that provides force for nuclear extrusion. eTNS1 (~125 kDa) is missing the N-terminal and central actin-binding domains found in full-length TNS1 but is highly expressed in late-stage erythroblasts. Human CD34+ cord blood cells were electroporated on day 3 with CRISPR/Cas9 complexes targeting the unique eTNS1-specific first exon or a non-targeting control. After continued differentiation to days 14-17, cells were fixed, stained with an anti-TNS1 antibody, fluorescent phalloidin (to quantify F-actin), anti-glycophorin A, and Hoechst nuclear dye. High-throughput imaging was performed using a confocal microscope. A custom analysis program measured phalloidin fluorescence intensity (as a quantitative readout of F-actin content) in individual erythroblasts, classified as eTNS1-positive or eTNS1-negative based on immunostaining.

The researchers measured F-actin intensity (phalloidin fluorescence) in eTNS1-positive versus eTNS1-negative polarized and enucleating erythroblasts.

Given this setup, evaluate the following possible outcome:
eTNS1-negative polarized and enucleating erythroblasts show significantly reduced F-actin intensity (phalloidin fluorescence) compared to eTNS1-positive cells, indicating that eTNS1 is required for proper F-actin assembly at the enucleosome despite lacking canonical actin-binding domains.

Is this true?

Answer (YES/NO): YES